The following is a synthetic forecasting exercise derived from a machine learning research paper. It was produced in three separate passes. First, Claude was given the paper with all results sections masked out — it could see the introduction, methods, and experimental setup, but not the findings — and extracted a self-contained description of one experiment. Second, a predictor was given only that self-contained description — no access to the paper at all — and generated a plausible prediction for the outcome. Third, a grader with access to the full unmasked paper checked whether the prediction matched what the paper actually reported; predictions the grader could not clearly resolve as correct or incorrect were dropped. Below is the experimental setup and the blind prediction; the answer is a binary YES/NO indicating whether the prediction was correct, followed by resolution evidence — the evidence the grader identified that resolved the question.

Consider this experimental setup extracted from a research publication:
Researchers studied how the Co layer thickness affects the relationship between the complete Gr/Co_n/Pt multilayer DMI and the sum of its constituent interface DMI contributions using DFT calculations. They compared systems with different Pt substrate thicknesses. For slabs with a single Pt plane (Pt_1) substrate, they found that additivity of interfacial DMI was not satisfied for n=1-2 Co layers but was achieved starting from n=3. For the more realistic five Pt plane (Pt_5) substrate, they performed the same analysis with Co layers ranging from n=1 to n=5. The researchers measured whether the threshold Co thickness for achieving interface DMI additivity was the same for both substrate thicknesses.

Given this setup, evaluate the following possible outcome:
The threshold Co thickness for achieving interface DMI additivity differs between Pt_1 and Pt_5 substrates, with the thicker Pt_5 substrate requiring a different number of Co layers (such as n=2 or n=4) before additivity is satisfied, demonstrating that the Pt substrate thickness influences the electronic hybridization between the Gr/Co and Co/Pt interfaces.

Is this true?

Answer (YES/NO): NO